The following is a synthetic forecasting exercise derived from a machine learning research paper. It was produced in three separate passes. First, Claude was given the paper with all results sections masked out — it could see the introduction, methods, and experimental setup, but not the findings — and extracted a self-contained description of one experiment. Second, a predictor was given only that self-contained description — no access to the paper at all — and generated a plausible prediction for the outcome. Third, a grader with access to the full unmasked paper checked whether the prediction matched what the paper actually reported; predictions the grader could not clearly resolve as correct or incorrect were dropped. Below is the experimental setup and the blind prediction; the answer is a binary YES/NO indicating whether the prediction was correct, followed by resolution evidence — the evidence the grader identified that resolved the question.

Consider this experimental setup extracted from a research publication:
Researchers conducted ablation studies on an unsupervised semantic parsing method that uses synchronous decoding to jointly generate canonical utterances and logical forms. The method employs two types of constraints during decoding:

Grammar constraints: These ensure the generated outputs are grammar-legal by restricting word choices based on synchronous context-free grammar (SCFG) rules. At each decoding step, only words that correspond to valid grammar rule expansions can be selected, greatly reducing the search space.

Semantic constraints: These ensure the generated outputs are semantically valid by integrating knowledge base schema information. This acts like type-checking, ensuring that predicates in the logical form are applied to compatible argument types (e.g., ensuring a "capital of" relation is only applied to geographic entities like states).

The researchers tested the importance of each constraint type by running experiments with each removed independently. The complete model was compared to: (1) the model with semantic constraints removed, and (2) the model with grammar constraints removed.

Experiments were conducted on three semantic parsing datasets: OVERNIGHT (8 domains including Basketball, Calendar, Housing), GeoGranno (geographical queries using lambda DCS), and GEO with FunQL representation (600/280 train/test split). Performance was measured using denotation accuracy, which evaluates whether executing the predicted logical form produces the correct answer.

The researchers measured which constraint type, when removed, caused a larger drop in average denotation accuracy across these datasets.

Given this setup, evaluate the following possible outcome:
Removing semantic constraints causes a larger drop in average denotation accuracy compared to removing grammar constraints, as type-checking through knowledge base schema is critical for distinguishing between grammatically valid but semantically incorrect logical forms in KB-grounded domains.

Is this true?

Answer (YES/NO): NO